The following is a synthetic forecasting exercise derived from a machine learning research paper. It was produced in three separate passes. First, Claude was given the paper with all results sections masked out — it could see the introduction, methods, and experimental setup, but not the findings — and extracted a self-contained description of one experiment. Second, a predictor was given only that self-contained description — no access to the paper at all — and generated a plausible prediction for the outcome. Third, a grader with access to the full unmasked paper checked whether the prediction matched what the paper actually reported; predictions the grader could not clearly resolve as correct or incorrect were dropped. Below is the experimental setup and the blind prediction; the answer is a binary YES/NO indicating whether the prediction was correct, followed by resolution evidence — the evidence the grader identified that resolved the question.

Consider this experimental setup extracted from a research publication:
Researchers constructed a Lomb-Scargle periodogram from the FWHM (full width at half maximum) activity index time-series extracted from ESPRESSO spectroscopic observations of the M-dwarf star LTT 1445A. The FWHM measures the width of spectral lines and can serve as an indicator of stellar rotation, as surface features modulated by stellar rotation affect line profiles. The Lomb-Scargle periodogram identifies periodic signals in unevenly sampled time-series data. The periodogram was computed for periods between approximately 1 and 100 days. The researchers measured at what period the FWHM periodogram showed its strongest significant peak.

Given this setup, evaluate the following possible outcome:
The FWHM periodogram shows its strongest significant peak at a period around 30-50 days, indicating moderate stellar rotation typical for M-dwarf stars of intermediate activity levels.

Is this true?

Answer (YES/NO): NO